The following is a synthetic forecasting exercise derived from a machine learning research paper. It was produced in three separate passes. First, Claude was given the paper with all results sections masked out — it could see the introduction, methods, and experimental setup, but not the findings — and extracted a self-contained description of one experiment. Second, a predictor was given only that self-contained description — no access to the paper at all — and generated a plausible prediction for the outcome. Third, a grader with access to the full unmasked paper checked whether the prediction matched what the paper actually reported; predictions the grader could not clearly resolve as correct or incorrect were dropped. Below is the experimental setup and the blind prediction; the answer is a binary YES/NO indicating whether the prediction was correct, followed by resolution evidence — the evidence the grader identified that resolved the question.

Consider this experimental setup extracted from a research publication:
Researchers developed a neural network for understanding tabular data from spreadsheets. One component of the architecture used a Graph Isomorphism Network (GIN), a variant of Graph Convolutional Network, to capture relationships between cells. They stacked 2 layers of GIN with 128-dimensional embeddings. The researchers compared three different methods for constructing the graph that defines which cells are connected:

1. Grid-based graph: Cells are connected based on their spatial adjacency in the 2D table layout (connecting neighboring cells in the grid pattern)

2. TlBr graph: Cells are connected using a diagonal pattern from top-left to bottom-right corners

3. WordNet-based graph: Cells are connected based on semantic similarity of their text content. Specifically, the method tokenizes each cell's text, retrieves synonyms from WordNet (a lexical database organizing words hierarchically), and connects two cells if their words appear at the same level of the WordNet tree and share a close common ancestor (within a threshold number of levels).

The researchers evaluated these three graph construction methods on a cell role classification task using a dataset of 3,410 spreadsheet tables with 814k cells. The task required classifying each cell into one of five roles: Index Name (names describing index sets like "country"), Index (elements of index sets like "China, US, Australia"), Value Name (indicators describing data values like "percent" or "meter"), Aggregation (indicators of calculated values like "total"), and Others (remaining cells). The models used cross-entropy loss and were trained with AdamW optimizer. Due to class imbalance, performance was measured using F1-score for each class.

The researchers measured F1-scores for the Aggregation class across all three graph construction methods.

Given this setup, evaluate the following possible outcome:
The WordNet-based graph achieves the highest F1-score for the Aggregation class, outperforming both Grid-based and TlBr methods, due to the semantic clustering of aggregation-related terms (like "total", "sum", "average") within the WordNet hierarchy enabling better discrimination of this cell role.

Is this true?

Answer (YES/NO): YES